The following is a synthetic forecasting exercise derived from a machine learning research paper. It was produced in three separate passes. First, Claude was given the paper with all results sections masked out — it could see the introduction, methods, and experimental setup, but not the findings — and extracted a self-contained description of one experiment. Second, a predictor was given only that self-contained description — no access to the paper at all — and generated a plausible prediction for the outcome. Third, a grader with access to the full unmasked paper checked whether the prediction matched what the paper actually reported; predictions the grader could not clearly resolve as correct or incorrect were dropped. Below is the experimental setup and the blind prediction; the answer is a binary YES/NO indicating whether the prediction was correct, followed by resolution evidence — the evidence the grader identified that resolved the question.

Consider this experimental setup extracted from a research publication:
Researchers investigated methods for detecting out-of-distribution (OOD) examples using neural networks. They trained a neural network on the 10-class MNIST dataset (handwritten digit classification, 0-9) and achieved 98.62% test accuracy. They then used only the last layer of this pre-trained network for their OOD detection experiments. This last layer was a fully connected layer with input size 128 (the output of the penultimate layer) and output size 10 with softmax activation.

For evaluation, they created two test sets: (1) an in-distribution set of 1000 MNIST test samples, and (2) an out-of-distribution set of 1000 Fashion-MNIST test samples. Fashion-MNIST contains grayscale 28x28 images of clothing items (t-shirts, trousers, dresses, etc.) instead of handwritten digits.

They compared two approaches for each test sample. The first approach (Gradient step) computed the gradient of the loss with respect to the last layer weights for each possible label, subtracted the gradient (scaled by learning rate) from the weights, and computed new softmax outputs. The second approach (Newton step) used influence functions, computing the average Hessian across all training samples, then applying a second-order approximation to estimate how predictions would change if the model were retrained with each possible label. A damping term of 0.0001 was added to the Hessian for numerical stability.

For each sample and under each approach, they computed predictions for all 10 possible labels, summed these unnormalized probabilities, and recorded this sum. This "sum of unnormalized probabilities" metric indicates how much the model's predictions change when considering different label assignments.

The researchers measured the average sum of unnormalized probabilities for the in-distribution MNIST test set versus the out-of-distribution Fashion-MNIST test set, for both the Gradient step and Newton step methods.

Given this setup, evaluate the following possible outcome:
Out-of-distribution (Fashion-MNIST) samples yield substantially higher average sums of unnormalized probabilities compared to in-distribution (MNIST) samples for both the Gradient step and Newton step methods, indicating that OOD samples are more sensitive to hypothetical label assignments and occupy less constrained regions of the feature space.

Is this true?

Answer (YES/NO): YES